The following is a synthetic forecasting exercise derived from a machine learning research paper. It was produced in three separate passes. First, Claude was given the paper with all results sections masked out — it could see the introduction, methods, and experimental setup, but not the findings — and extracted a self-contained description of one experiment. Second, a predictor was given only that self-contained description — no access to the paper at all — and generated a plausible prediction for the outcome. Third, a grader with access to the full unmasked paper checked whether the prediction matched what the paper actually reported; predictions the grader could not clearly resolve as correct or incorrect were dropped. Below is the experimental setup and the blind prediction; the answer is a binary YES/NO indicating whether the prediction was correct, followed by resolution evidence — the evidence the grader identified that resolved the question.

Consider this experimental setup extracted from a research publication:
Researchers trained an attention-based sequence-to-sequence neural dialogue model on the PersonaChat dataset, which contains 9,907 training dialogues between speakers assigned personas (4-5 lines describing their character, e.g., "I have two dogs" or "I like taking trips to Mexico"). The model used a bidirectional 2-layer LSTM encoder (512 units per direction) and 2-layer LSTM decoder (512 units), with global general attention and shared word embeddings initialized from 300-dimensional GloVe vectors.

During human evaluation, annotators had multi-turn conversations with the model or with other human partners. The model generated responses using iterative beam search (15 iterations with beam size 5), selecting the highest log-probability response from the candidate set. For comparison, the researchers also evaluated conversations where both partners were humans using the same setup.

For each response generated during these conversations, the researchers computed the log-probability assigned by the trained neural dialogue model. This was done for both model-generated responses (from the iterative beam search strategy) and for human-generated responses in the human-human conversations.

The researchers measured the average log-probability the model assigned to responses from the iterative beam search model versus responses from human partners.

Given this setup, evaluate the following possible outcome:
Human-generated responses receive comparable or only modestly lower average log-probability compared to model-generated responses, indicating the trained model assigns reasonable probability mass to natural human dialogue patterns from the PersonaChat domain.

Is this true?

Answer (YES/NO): NO